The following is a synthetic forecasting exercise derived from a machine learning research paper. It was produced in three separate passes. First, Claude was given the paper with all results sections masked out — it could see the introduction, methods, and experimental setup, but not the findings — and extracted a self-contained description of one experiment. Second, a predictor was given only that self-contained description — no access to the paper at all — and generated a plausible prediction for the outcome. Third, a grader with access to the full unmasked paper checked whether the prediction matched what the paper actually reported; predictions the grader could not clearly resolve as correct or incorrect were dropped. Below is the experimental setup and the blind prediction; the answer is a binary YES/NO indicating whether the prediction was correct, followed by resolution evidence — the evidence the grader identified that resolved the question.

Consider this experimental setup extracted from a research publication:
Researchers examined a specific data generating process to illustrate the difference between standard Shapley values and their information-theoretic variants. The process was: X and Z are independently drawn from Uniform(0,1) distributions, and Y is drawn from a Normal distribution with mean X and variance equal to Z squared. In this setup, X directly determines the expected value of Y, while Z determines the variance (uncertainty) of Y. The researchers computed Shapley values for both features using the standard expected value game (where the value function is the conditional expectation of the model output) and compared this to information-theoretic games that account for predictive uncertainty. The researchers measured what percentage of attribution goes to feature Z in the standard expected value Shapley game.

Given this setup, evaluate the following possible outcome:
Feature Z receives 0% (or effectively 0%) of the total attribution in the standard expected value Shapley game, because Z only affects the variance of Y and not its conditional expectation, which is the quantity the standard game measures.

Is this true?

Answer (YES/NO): YES